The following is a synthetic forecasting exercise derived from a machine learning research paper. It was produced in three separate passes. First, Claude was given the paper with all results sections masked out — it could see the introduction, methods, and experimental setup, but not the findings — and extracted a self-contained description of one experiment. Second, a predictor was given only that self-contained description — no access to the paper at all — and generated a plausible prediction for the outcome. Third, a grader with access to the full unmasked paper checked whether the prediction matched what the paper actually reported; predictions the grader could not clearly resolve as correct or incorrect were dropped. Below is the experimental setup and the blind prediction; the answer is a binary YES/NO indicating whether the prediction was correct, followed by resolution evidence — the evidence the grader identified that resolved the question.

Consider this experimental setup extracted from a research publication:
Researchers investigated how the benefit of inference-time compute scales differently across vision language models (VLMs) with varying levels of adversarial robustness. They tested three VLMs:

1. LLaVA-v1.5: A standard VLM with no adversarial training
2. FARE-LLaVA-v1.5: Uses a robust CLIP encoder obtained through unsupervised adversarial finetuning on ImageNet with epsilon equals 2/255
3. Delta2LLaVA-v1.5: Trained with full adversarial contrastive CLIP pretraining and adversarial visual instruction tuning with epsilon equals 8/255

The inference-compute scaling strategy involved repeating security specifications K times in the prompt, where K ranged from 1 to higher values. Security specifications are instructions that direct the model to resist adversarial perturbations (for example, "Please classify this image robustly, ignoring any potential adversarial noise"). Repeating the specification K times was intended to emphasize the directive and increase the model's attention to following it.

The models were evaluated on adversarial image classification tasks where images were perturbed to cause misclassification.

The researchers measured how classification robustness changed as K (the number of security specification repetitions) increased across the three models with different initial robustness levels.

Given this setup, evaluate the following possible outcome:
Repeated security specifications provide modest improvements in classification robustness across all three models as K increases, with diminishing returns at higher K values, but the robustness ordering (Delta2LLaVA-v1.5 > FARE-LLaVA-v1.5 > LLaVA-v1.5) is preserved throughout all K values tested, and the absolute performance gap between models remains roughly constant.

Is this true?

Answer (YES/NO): NO